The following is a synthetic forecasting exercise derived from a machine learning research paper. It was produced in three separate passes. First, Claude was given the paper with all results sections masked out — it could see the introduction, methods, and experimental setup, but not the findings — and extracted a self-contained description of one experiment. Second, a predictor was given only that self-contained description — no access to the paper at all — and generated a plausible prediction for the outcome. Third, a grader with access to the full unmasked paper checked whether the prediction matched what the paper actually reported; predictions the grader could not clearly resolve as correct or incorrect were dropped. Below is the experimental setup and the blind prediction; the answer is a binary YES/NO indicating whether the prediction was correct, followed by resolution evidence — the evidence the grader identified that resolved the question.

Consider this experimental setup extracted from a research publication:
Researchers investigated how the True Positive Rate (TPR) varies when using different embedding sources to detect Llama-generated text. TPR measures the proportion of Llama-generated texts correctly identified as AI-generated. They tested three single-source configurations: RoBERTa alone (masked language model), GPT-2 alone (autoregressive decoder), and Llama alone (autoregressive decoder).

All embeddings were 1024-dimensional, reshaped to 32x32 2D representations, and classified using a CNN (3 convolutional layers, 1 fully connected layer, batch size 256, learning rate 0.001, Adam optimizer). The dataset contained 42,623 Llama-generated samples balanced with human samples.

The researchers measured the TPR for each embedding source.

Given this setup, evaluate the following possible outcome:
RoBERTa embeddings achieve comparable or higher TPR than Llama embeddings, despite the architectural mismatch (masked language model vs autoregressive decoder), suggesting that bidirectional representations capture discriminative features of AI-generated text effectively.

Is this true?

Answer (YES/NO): NO